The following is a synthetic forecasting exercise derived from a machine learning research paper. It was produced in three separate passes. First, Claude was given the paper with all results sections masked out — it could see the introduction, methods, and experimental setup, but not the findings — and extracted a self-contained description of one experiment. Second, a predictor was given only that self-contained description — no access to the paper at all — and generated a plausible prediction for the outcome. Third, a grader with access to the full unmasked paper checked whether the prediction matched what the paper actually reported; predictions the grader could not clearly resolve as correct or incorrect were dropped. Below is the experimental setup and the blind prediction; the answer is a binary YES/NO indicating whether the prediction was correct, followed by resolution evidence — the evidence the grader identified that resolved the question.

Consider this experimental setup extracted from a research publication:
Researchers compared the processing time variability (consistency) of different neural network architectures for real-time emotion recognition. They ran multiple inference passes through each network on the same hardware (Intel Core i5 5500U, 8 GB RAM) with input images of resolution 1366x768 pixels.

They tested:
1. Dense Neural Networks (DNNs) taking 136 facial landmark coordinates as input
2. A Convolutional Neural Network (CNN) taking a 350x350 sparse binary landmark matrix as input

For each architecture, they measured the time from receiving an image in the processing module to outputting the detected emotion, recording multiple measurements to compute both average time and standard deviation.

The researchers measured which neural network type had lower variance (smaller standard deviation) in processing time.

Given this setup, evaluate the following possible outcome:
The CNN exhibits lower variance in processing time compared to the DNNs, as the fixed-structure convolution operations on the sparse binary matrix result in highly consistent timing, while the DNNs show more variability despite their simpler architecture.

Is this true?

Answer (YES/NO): NO